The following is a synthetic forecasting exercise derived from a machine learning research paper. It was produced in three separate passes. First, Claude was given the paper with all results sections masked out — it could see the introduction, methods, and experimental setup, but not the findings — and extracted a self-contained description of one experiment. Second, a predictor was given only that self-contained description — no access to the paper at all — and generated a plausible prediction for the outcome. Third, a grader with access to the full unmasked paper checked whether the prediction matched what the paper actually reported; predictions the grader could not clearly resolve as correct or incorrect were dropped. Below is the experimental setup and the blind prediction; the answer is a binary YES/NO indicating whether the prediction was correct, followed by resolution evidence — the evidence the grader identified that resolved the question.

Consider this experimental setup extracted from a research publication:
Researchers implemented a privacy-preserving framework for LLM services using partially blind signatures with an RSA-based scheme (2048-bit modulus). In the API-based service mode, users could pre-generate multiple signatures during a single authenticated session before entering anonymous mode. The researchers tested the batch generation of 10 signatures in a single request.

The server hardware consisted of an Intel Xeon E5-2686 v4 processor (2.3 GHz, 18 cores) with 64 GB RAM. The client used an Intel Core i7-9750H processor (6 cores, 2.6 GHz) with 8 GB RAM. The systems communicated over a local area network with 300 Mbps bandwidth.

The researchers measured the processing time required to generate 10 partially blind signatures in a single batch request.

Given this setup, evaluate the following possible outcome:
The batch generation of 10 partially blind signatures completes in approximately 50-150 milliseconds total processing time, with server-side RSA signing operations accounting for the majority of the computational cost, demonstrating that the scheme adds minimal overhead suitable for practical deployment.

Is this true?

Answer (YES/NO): NO